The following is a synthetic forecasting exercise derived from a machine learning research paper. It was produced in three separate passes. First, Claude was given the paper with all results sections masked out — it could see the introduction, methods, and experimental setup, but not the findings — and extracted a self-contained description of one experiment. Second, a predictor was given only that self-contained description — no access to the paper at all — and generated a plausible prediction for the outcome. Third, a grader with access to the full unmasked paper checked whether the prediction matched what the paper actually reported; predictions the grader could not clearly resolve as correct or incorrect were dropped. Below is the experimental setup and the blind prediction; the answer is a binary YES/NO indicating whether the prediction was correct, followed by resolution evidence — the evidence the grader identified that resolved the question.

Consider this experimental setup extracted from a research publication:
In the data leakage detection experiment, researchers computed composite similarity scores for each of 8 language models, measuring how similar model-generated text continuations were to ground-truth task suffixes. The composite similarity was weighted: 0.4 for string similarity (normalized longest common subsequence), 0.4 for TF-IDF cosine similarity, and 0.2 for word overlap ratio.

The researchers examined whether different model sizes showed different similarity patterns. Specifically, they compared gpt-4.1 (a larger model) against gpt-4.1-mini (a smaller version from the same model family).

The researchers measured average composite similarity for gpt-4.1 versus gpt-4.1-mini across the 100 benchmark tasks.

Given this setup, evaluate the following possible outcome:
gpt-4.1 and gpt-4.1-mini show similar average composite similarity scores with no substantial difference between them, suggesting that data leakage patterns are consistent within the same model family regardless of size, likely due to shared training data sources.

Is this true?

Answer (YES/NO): NO